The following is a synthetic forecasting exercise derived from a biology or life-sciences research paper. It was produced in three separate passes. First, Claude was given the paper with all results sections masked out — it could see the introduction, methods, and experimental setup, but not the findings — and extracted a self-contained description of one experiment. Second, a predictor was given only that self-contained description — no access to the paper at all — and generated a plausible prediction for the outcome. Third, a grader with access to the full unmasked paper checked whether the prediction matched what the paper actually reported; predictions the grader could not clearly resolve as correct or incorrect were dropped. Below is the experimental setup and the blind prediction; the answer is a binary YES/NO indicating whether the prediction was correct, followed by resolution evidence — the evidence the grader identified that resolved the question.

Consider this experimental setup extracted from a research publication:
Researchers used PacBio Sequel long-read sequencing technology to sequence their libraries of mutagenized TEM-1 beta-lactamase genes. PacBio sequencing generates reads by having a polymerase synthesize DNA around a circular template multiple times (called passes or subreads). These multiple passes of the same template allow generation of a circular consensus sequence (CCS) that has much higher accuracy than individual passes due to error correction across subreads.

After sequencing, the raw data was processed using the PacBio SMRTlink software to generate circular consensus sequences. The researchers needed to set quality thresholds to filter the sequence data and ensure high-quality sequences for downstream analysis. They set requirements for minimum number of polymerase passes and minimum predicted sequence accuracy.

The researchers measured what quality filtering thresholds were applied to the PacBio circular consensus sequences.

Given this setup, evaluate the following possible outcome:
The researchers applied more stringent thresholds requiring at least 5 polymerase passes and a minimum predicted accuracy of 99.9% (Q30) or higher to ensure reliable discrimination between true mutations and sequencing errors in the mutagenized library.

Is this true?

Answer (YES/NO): NO